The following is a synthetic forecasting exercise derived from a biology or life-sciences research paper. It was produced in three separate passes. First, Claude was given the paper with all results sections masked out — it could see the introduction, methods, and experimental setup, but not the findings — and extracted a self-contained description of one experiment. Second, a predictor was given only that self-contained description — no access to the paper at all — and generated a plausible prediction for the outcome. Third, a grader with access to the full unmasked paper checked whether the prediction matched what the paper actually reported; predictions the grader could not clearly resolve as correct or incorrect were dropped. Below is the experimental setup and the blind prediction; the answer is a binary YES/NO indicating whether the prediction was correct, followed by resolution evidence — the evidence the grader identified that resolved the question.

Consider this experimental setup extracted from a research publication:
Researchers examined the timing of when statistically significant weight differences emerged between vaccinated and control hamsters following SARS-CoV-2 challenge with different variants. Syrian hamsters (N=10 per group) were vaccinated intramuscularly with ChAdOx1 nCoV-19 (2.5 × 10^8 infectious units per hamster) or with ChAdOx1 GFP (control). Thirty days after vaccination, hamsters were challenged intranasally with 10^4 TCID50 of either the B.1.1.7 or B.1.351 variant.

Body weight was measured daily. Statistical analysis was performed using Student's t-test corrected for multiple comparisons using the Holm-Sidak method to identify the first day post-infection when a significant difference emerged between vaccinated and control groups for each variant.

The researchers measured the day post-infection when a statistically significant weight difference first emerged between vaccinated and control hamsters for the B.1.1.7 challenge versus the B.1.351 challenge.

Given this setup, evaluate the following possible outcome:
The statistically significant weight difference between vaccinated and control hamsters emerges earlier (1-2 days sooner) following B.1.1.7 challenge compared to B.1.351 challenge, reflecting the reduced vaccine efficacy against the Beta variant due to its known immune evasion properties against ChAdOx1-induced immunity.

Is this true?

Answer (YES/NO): YES